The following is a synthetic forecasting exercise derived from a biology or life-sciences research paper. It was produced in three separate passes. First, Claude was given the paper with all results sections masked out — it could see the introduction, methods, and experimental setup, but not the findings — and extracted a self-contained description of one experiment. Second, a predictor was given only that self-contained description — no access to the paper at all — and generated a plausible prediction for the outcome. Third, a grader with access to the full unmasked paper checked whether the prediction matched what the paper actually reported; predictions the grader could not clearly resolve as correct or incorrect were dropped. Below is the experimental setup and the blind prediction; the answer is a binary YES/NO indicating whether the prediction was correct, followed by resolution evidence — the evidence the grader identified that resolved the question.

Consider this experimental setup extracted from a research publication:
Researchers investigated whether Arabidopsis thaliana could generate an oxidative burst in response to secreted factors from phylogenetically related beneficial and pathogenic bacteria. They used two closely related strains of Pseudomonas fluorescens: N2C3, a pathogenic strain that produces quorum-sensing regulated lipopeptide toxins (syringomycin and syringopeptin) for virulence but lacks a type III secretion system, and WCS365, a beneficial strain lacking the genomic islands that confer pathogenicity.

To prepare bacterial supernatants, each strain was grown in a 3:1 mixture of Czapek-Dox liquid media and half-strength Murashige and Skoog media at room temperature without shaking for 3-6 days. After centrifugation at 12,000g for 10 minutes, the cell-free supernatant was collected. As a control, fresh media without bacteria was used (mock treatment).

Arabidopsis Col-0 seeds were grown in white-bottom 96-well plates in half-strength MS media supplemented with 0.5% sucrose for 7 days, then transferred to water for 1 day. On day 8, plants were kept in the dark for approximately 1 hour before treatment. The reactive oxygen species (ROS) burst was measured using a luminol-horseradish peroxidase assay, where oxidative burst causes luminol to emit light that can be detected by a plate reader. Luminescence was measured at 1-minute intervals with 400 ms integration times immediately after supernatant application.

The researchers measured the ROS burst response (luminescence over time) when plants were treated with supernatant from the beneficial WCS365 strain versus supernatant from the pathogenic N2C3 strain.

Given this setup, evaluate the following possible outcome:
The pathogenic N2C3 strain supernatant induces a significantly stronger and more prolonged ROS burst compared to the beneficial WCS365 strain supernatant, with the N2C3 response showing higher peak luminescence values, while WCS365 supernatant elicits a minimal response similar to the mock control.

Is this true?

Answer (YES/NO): NO